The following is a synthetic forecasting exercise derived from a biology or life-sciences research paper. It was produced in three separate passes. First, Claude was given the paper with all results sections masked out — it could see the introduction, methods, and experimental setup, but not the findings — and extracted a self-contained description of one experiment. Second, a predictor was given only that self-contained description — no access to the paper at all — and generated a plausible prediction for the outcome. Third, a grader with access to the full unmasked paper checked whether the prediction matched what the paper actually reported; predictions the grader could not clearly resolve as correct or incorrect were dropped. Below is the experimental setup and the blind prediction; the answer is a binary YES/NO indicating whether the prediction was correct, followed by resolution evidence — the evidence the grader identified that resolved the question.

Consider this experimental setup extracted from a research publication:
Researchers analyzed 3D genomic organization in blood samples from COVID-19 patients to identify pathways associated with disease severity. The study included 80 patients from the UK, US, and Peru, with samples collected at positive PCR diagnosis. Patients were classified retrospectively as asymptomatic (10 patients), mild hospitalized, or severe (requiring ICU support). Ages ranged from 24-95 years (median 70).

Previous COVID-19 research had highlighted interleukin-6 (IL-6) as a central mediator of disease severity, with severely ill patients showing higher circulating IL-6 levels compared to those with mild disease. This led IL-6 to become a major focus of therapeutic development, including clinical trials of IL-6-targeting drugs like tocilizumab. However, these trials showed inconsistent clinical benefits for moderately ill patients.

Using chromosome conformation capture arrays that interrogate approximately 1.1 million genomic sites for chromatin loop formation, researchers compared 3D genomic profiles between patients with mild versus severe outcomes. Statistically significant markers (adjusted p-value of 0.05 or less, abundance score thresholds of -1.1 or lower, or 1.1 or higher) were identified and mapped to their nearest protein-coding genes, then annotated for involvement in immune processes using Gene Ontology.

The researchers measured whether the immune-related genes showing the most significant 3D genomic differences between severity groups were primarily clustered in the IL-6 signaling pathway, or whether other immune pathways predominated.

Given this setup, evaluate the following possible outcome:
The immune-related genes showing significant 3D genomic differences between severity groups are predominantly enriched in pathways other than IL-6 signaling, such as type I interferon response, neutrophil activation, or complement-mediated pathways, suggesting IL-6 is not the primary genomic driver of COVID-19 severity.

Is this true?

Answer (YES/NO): NO